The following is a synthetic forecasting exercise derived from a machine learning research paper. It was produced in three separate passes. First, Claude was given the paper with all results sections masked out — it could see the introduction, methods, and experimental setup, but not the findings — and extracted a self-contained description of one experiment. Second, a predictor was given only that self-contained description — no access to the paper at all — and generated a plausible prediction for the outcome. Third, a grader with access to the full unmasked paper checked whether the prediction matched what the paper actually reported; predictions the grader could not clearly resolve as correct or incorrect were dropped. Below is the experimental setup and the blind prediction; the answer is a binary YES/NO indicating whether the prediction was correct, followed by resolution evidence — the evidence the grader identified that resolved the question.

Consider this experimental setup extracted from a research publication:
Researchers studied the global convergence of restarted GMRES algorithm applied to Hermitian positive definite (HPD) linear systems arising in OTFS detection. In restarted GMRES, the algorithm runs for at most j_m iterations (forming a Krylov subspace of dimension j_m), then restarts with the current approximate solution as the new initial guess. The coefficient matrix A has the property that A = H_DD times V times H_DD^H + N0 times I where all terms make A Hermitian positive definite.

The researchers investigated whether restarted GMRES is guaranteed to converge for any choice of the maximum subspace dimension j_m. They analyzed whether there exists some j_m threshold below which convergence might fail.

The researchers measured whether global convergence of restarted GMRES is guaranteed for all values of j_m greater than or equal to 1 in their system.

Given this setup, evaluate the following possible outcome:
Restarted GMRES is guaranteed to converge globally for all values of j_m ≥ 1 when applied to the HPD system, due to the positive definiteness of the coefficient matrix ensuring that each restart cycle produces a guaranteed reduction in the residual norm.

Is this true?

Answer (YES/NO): YES